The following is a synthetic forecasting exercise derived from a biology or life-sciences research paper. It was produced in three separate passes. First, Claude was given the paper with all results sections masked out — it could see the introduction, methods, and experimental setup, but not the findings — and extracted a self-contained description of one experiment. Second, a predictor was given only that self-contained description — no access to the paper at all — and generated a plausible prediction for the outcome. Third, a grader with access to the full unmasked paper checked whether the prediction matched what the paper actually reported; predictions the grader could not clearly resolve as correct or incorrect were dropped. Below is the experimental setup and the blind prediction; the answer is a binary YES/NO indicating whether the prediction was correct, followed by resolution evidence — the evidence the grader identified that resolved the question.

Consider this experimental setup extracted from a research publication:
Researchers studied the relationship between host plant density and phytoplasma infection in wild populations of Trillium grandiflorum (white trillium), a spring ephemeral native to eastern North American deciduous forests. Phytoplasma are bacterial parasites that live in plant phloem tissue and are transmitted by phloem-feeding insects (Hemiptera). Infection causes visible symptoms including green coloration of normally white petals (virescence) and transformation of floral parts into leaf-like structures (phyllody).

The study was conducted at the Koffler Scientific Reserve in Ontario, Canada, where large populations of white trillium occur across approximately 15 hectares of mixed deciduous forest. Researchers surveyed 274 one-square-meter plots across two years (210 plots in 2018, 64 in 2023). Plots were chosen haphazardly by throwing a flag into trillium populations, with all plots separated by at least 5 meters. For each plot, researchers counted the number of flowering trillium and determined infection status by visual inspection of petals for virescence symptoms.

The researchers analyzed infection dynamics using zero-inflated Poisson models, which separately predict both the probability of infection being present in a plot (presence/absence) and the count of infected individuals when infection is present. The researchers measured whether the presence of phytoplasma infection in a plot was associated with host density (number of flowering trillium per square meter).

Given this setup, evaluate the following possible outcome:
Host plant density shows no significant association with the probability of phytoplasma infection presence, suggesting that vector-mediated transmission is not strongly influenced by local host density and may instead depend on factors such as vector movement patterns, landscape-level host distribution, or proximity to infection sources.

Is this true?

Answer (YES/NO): NO